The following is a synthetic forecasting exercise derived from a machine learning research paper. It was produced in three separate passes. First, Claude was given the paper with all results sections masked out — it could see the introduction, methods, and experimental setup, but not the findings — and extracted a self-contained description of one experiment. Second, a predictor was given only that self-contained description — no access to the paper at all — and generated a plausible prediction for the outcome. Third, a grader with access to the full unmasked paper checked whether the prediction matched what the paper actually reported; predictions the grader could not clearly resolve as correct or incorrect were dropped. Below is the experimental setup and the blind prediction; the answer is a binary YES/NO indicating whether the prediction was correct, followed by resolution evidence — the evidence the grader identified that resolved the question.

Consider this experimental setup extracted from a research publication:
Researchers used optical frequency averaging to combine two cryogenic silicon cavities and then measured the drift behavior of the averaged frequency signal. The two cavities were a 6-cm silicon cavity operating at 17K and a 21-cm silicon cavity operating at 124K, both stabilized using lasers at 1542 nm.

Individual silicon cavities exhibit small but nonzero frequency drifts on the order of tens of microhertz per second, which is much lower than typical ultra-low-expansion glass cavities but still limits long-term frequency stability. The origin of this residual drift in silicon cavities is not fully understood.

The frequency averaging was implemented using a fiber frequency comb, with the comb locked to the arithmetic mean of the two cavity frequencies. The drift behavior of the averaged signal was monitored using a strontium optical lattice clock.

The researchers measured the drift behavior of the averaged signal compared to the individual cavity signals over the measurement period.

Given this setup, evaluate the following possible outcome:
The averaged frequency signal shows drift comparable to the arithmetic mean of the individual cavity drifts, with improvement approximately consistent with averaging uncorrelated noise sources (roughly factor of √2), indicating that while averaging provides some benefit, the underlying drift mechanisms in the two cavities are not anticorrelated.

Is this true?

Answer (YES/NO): NO